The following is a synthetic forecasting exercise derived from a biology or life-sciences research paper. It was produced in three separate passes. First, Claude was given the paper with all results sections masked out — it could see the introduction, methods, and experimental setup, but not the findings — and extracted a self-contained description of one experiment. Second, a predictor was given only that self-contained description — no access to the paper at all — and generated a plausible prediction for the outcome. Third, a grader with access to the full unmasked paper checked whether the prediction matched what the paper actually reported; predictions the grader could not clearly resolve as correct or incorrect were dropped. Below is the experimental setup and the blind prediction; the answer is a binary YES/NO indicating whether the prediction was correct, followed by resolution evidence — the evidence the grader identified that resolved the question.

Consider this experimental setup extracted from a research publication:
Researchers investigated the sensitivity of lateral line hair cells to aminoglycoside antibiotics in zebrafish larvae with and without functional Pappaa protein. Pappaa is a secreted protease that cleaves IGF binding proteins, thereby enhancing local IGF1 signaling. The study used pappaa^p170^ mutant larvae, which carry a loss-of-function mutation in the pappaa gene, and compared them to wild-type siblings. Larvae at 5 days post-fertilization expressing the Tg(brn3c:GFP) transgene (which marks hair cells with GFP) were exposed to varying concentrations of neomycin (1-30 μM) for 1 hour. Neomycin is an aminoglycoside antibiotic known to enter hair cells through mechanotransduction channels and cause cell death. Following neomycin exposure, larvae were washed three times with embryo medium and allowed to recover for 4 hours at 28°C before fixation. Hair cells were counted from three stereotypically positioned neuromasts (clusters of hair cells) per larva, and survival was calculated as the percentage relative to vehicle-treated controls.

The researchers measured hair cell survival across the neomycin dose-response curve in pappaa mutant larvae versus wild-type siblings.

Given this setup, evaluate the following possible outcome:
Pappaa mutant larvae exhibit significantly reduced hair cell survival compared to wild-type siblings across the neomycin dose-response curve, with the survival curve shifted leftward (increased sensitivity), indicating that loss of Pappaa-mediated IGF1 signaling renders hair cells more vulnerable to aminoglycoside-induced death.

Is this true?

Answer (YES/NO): YES